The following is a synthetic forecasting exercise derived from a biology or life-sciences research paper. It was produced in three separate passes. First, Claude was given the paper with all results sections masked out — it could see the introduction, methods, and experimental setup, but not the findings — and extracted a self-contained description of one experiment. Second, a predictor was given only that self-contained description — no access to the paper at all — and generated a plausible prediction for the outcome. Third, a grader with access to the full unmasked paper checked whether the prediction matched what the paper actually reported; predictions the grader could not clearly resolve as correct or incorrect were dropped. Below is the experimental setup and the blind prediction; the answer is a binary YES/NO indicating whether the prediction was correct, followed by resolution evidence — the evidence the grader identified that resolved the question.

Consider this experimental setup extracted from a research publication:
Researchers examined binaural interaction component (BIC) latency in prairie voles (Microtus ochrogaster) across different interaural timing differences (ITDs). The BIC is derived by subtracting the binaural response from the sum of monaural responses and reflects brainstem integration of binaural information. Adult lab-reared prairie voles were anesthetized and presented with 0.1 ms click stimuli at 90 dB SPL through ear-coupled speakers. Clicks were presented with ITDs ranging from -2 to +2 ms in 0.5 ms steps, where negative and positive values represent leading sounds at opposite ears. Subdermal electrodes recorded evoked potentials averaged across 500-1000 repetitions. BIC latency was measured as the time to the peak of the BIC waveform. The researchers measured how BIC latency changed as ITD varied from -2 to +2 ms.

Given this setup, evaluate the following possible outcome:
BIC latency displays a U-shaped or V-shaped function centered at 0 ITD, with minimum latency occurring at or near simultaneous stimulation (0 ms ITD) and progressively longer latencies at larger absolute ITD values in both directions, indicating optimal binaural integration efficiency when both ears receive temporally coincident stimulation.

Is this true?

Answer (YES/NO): YES